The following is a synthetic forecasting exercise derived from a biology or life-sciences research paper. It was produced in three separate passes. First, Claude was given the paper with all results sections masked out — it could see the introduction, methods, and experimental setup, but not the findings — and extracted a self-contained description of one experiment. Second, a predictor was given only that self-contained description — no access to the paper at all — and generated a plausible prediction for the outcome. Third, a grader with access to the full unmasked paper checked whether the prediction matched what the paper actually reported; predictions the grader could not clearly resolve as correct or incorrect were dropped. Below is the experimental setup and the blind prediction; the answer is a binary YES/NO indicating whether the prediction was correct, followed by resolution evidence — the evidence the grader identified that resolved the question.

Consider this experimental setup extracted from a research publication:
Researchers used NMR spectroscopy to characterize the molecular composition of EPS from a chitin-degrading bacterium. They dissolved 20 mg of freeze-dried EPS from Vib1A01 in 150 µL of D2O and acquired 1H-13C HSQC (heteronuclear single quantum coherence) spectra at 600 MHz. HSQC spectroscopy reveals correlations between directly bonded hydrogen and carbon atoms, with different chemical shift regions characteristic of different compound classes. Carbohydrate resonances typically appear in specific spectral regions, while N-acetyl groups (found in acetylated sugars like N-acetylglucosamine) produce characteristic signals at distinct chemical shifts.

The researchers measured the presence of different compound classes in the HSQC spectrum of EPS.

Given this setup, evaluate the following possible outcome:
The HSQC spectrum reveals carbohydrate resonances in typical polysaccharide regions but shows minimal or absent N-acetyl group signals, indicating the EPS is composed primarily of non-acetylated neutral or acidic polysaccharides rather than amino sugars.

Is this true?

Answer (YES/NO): NO